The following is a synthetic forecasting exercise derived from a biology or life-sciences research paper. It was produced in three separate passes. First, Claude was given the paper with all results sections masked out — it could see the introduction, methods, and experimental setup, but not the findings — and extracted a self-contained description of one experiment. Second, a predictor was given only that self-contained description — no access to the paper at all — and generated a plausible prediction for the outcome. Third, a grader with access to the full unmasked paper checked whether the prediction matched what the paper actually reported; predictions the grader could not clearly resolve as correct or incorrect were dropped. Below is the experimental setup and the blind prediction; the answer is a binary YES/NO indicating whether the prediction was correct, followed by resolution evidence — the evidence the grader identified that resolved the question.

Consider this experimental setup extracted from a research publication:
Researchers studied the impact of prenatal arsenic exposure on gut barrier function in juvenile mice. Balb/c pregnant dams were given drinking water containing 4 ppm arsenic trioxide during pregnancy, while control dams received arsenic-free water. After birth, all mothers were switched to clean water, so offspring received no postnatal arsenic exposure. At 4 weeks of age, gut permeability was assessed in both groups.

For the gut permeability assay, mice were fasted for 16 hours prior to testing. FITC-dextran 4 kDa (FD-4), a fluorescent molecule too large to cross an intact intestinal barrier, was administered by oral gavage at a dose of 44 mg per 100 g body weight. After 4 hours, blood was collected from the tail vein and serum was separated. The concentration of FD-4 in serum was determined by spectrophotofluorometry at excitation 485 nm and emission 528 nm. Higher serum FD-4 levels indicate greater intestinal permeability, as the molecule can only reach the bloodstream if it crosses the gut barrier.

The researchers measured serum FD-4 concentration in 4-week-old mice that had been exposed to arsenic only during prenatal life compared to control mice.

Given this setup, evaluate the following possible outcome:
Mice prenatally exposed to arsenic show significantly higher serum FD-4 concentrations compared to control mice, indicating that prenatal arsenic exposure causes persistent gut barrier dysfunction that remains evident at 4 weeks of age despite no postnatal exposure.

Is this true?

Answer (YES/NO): YES